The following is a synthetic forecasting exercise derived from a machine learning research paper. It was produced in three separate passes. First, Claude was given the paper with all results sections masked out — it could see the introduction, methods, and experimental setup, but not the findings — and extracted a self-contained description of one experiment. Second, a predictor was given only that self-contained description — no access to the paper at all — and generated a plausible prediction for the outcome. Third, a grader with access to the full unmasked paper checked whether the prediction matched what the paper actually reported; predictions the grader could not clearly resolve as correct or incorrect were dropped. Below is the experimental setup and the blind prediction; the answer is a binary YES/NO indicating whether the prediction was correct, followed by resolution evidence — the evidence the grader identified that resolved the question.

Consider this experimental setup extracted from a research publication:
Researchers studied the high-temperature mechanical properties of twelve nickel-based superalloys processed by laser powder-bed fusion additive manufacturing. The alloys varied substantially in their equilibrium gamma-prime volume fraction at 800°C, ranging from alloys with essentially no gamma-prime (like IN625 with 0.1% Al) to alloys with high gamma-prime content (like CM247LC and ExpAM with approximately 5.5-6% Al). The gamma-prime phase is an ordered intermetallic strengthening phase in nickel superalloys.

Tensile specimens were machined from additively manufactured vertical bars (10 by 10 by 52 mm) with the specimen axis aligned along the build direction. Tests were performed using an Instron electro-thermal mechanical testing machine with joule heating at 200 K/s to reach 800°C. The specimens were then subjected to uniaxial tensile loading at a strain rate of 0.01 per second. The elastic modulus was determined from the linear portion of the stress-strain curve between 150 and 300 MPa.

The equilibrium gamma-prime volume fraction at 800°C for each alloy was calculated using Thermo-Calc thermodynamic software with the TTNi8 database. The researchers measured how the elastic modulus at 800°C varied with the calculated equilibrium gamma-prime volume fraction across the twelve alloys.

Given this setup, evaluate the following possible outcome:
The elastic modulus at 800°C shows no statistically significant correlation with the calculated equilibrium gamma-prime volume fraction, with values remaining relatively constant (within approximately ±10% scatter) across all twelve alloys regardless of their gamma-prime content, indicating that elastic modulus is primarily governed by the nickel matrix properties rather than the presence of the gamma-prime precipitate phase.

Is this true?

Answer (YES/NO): NO